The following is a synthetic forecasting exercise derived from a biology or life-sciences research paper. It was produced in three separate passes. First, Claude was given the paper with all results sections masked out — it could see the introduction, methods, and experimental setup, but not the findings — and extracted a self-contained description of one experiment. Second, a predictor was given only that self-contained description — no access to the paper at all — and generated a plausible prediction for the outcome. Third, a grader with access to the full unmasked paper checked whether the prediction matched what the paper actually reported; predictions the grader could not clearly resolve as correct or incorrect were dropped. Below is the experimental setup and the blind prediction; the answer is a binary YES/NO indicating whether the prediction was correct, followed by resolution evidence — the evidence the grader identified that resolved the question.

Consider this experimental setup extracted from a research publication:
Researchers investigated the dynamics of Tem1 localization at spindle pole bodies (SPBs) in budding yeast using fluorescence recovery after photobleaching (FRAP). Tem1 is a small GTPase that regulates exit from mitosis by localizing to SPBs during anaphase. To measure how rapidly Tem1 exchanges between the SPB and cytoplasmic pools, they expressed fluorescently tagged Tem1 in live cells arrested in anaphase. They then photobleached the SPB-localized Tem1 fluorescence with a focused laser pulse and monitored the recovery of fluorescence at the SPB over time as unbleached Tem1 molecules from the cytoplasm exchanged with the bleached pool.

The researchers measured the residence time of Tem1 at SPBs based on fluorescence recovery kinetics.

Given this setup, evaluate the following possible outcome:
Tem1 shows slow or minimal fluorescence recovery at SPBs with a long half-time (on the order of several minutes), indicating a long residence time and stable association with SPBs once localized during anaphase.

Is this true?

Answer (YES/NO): NO